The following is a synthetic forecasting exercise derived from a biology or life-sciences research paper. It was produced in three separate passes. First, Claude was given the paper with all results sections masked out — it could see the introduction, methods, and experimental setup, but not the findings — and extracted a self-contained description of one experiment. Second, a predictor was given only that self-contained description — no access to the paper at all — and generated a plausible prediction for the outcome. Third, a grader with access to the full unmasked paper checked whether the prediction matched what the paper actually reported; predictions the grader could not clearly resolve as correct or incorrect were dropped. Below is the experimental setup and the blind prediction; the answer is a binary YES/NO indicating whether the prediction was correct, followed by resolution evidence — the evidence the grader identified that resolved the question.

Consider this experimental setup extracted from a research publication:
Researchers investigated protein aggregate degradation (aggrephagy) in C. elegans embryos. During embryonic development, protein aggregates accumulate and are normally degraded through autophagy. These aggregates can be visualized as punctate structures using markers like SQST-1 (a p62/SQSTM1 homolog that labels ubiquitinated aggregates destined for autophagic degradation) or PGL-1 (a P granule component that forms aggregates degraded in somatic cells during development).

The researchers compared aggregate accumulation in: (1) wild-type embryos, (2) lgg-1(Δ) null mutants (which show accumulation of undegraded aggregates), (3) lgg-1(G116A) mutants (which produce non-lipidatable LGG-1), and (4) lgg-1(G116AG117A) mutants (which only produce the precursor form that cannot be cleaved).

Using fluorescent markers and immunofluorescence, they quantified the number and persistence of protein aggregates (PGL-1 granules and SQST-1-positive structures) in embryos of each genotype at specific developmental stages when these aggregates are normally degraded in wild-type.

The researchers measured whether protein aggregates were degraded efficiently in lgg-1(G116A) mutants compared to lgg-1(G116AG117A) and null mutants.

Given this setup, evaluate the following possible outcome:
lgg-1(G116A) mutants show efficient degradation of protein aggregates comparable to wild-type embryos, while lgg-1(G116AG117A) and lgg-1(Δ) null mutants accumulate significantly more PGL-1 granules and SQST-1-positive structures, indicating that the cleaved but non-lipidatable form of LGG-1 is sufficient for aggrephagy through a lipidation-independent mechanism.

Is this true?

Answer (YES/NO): YES